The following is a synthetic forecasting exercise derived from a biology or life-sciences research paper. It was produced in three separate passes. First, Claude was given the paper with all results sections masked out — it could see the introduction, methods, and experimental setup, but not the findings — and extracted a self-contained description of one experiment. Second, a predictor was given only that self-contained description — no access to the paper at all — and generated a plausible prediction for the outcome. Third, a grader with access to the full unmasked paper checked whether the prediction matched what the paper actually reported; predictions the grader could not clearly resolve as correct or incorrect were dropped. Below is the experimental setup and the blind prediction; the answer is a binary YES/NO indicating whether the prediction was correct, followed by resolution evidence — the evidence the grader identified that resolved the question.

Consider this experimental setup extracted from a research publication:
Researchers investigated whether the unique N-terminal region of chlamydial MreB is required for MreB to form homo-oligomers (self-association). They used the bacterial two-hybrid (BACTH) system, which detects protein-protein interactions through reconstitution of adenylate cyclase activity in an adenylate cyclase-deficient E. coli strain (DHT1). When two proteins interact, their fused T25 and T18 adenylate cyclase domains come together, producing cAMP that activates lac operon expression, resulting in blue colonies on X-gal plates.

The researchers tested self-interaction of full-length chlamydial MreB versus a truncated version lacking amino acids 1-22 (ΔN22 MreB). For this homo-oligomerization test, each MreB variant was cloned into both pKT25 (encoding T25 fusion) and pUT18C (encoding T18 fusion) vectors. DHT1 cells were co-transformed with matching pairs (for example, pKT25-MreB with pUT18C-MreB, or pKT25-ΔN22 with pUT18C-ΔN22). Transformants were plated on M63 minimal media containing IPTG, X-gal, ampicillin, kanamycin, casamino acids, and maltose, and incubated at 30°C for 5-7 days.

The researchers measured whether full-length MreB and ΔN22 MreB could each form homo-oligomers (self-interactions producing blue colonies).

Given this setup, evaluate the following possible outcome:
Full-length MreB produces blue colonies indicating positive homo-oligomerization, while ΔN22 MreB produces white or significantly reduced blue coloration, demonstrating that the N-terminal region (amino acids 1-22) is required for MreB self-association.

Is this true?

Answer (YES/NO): NO